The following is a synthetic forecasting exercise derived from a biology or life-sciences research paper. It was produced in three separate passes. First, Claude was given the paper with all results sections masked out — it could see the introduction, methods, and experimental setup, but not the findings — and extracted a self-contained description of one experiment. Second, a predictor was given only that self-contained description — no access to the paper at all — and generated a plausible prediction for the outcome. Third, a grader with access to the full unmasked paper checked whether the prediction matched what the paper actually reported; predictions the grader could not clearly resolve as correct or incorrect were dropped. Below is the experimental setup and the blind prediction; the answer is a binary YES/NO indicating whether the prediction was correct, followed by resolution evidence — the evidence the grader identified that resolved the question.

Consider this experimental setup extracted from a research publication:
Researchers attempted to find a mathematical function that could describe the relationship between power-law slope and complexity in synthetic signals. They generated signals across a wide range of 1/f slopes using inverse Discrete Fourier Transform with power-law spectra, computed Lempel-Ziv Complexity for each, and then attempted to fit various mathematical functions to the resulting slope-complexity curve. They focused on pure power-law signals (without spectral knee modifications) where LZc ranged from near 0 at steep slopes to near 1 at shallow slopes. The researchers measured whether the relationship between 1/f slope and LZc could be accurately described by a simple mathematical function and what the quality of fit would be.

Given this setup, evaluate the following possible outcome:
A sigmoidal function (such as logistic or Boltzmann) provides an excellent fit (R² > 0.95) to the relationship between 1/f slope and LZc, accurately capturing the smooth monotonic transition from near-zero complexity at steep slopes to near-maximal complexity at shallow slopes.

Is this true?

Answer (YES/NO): YES